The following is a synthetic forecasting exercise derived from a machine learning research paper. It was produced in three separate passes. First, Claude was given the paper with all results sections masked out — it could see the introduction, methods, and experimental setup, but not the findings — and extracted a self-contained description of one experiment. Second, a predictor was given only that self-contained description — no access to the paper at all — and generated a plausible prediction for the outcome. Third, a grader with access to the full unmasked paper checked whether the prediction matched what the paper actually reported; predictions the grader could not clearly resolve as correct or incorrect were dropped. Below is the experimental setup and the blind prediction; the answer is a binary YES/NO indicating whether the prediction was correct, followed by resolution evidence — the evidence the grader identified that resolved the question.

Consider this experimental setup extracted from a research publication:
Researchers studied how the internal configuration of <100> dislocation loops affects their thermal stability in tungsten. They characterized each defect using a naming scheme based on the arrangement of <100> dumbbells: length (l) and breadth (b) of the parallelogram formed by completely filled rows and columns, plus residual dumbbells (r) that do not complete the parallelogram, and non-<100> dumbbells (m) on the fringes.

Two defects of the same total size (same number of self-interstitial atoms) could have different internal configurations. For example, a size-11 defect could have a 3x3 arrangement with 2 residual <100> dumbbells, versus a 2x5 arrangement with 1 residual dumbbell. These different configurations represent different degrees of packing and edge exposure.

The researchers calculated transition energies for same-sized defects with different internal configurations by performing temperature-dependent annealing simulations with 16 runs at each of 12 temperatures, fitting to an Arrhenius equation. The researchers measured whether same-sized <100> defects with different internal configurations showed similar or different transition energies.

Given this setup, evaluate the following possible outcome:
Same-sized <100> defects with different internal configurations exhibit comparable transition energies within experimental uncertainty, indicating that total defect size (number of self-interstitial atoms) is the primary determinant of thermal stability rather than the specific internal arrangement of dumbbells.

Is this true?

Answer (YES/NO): NO